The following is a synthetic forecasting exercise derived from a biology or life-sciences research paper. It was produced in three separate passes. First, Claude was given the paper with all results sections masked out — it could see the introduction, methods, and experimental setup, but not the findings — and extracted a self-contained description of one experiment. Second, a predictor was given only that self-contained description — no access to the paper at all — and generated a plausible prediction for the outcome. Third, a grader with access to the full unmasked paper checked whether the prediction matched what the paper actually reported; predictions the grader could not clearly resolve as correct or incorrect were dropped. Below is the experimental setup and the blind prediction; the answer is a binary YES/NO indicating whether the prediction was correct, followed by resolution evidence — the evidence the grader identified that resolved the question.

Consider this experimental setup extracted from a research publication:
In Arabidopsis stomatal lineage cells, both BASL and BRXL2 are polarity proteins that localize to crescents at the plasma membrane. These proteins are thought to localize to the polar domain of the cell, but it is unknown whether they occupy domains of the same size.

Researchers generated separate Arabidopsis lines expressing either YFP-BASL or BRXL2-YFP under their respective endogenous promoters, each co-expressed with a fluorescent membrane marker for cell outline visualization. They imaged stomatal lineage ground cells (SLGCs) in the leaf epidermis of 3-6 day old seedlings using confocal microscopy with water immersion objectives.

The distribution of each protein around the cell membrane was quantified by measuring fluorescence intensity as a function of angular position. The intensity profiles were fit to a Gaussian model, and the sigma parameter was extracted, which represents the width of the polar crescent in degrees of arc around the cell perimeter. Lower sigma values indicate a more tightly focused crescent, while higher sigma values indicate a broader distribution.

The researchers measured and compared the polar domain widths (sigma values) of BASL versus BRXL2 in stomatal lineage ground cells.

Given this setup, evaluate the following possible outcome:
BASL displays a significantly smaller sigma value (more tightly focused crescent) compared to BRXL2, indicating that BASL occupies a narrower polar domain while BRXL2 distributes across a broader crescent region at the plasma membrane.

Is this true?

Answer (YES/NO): NO